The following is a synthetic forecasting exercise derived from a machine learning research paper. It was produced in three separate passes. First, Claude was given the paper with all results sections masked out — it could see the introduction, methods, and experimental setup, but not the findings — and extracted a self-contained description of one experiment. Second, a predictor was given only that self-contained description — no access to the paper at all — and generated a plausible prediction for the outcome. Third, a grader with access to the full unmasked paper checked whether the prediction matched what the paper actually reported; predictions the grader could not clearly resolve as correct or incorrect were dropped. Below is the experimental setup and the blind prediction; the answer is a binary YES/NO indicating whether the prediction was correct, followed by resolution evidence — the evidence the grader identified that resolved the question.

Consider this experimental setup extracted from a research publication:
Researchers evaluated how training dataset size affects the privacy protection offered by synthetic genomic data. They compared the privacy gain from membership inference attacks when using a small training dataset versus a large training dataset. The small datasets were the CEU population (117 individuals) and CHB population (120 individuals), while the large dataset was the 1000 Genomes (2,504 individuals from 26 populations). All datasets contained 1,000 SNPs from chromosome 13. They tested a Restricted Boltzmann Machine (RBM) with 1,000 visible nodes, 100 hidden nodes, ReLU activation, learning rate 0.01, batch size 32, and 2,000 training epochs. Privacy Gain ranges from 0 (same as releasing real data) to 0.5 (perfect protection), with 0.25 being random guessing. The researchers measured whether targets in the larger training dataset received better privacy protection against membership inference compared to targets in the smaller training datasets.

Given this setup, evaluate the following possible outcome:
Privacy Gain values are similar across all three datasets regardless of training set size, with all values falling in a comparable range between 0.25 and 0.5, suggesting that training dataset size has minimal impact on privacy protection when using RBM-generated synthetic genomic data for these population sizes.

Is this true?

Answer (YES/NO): NO